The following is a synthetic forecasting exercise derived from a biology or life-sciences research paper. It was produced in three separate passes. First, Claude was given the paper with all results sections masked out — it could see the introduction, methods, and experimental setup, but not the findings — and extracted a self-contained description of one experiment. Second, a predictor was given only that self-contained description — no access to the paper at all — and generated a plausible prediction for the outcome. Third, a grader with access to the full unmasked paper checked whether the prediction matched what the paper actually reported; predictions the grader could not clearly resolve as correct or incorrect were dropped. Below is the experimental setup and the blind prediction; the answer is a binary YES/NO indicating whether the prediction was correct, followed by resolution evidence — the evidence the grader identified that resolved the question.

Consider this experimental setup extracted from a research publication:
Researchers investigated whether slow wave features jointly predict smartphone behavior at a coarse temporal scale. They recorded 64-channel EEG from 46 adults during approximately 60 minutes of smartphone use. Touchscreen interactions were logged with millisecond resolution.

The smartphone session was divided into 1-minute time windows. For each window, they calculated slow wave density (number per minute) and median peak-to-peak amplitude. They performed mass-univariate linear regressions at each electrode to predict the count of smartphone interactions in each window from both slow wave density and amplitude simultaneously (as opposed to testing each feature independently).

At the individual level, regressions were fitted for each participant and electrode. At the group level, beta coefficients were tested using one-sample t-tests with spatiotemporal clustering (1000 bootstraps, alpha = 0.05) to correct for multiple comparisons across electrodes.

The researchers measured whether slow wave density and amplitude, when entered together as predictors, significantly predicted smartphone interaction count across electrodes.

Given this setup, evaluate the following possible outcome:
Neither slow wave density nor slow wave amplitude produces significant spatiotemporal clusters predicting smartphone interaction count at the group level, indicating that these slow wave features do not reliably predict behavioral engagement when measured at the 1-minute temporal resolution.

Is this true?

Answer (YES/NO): NO